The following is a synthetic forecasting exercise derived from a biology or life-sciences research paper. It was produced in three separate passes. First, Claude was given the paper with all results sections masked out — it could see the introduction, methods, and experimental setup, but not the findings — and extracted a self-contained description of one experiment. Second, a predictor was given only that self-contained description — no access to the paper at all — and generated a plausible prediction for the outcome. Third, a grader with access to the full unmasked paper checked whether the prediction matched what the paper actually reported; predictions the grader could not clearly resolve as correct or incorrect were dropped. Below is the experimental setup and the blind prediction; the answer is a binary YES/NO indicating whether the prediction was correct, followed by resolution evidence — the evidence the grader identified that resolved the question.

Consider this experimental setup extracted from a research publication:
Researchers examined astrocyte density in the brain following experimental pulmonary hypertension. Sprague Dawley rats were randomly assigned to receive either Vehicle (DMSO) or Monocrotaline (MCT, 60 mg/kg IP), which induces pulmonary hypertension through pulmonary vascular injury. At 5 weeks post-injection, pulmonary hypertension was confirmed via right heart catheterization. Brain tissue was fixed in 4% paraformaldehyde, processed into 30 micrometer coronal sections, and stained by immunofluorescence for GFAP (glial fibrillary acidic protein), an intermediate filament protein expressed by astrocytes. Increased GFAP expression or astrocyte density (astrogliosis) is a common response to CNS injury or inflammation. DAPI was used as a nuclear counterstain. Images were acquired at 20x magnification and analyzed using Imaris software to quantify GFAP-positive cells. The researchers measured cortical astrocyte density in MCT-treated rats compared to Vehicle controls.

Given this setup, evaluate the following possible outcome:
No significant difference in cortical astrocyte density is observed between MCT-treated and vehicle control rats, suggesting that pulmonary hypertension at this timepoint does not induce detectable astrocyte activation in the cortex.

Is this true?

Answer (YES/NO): NO